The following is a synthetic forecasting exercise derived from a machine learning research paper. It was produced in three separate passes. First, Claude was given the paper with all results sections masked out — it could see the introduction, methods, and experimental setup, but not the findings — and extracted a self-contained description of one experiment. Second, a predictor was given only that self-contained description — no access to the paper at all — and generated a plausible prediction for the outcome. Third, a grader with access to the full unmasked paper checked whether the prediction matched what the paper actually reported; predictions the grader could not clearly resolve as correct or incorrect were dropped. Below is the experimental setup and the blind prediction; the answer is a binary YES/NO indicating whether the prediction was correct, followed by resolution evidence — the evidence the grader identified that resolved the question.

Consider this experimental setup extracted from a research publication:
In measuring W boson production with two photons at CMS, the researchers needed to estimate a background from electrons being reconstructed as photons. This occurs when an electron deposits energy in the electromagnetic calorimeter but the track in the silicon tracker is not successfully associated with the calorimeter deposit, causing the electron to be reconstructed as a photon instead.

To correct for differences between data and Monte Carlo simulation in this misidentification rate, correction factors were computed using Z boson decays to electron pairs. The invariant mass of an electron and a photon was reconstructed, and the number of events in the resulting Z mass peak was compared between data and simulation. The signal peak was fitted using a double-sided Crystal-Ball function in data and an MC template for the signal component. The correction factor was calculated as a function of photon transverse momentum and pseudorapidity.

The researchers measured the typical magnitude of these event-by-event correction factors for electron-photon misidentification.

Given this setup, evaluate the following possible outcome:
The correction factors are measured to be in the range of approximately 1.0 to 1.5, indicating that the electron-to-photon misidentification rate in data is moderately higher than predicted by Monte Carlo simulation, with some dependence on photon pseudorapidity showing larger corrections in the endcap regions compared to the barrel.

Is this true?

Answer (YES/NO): NO